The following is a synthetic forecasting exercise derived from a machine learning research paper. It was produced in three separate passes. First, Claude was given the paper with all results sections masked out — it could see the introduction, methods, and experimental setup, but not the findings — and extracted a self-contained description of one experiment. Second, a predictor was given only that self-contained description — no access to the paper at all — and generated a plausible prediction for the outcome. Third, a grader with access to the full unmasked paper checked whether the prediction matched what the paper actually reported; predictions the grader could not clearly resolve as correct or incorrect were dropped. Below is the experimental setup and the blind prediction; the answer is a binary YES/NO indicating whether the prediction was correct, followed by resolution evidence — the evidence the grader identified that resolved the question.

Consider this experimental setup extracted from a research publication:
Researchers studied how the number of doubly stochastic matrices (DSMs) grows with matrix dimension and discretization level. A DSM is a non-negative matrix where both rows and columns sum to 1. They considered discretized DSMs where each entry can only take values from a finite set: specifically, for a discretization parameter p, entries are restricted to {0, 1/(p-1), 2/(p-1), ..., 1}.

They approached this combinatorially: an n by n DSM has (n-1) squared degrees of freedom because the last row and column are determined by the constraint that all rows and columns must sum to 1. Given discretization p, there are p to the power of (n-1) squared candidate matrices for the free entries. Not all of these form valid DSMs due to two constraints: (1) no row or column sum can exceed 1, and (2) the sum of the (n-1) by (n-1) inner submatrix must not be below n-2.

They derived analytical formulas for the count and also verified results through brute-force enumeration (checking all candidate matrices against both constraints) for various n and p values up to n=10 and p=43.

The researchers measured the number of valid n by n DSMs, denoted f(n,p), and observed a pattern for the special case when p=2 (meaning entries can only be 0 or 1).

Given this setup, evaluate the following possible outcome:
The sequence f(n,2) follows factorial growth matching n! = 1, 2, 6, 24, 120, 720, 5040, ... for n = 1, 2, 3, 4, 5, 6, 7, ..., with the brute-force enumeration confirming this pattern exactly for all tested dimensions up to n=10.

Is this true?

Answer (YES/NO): YES